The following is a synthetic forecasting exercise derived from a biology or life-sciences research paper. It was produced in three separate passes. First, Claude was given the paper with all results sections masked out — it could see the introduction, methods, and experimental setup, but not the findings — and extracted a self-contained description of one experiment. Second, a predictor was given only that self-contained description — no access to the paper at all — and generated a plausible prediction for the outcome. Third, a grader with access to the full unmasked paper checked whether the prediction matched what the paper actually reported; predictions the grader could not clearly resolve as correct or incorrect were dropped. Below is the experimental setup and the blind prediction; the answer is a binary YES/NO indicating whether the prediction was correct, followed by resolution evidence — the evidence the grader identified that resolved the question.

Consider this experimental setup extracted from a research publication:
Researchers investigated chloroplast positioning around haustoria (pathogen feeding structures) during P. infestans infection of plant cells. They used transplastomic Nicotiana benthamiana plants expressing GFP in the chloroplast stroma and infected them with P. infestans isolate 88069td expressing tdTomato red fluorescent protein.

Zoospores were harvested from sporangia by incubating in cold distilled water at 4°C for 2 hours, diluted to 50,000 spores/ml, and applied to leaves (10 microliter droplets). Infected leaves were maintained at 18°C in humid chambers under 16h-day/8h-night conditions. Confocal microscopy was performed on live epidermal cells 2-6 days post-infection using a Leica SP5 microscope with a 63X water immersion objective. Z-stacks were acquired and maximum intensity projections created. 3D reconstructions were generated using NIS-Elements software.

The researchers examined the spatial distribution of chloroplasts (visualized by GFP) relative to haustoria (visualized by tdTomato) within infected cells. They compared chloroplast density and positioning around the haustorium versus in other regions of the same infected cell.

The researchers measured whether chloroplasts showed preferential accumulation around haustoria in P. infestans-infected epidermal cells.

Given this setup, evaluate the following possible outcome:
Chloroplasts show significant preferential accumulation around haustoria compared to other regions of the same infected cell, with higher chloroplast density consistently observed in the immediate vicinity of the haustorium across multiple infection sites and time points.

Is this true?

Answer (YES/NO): YES